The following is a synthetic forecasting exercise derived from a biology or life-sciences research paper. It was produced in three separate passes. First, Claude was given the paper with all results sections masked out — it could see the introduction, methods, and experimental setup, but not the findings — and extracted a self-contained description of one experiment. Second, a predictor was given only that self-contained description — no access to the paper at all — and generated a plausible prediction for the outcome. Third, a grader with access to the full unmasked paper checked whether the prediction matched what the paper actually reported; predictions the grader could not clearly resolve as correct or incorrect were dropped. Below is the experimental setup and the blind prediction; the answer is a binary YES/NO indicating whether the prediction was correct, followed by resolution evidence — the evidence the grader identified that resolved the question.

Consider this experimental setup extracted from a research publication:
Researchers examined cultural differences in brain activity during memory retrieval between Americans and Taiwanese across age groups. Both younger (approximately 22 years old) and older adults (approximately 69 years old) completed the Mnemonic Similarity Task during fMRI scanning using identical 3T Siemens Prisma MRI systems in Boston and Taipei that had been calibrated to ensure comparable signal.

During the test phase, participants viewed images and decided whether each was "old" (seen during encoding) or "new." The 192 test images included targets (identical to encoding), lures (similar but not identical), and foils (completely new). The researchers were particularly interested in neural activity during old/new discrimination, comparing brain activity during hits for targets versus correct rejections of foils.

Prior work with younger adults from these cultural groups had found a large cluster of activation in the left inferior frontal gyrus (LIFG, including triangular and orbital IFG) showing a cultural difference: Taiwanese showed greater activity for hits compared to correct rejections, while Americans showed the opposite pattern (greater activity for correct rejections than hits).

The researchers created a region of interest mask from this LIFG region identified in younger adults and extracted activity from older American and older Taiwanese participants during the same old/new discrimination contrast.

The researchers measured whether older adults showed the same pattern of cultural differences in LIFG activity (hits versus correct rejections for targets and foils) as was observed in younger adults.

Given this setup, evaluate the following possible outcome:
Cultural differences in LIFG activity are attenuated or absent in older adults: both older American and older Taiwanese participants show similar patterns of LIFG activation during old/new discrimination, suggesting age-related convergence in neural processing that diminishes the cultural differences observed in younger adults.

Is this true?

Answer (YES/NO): YES